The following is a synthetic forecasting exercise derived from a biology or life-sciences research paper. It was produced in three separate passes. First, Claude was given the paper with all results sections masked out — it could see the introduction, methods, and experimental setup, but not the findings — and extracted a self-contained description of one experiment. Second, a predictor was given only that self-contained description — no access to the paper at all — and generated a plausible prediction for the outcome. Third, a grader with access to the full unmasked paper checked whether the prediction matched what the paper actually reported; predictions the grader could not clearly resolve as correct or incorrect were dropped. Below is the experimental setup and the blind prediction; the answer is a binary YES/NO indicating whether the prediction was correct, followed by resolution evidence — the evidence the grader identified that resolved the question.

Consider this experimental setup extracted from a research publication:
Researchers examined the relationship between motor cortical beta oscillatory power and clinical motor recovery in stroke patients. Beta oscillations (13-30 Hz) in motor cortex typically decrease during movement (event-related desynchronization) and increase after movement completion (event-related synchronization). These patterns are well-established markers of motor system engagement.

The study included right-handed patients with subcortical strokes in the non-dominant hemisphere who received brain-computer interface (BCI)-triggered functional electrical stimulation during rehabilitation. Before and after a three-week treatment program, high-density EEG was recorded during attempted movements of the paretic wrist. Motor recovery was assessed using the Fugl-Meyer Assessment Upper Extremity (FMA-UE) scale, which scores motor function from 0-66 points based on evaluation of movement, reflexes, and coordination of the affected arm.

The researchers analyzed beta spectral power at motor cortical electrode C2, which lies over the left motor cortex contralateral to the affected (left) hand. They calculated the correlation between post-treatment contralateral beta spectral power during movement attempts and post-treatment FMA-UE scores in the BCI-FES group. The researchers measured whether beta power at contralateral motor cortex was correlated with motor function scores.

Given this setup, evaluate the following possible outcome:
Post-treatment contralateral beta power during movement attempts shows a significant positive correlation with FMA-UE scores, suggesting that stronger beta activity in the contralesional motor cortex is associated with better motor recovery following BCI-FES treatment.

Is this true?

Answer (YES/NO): NO